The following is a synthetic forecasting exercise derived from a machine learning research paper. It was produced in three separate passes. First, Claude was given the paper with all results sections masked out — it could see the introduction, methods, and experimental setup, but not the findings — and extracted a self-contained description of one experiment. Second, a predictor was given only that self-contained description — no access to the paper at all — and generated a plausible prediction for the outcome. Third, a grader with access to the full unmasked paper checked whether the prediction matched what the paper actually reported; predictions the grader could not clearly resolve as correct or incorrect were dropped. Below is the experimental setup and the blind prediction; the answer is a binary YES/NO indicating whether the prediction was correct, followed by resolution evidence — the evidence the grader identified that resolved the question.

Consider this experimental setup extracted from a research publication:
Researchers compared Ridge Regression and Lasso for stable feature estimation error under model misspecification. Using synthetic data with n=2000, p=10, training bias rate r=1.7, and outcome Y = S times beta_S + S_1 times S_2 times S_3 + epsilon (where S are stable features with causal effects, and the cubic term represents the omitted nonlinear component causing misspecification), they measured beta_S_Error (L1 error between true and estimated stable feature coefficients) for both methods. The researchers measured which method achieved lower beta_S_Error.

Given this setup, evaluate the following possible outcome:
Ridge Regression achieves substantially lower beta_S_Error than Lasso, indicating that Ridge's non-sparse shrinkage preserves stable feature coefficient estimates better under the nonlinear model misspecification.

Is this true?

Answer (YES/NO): NO